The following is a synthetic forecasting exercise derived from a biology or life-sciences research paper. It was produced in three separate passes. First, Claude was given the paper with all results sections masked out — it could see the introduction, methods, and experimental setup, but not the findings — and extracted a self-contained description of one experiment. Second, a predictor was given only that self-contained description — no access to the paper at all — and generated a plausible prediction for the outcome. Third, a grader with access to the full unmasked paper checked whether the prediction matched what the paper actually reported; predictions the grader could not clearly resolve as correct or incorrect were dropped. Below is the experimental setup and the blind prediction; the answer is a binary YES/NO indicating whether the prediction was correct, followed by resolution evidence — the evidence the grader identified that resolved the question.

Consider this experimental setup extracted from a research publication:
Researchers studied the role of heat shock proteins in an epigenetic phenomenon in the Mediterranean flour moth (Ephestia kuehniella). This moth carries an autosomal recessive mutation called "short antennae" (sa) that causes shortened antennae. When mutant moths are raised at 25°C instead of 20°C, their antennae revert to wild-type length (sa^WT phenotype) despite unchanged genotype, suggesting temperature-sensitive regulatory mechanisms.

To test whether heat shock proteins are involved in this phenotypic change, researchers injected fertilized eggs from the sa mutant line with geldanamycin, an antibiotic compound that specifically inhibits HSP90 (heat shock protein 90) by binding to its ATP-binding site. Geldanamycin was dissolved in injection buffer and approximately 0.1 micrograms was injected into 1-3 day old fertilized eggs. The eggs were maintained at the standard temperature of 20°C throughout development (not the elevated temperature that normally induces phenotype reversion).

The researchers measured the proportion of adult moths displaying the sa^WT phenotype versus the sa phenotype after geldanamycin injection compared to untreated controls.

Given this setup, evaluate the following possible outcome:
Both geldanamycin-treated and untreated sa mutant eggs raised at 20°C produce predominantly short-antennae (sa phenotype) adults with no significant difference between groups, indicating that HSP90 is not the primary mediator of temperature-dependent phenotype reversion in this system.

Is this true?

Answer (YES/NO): YES